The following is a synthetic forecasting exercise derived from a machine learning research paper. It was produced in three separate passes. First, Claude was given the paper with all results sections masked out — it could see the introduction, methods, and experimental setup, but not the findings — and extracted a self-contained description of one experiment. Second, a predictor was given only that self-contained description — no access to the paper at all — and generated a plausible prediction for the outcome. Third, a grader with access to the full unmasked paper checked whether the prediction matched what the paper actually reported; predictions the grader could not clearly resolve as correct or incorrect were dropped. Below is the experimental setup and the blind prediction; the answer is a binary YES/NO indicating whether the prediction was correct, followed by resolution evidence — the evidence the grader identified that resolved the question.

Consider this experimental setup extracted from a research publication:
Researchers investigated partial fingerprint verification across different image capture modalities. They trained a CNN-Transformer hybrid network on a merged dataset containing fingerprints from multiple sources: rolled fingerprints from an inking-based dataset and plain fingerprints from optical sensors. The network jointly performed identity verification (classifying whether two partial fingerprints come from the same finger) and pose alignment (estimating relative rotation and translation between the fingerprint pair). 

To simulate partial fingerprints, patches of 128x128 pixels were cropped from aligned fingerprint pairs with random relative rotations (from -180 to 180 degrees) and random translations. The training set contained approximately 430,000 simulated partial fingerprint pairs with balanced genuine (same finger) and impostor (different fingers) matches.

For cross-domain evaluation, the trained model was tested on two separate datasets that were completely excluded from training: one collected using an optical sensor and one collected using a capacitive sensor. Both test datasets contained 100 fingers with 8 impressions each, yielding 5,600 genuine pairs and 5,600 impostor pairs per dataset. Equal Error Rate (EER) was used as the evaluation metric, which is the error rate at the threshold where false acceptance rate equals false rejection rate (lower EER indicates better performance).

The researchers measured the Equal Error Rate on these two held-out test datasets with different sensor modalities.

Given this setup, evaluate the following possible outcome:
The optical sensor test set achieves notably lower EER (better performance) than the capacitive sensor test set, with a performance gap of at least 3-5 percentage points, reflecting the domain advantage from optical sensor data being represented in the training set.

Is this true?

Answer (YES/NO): YES